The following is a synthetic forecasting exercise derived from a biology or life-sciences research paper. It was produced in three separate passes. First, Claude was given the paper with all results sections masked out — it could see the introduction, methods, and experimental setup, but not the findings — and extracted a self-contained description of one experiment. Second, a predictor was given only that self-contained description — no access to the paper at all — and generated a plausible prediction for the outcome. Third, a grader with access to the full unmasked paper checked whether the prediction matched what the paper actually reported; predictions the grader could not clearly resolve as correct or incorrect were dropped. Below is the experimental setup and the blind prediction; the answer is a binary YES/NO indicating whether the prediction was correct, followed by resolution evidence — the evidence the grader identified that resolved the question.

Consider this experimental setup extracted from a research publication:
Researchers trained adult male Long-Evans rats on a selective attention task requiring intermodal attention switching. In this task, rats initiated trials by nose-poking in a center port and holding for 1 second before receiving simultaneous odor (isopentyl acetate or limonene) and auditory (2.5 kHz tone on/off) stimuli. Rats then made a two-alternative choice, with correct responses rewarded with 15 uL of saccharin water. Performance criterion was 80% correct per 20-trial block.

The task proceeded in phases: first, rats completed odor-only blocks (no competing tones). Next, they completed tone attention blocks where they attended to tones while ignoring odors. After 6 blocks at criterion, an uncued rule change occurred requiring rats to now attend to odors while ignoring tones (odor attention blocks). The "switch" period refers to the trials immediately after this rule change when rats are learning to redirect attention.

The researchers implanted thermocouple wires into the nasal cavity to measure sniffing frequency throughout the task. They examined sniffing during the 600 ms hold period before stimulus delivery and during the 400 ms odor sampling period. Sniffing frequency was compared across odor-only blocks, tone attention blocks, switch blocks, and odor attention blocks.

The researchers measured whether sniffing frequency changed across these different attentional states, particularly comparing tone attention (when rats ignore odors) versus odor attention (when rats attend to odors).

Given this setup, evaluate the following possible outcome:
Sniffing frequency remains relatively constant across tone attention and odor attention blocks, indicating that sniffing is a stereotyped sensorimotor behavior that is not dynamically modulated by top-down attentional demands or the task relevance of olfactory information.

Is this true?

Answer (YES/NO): YES